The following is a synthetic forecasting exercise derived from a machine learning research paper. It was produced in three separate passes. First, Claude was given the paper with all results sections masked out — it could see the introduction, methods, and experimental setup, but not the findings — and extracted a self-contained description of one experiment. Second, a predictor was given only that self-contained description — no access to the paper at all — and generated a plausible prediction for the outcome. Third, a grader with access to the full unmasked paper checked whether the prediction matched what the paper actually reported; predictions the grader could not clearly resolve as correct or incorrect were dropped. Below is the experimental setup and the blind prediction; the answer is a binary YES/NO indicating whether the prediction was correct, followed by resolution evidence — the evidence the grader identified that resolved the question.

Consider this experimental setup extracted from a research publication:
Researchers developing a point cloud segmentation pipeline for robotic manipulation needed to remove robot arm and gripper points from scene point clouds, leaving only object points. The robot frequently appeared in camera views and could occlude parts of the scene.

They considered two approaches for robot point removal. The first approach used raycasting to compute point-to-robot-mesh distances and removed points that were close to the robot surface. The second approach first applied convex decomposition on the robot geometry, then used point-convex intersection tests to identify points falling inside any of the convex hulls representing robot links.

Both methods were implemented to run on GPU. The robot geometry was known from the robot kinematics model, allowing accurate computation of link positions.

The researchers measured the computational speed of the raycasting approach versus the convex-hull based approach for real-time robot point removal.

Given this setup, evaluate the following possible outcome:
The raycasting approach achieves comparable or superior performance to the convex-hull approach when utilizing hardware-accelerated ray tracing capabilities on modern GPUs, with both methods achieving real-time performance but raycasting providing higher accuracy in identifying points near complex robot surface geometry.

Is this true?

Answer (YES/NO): NO